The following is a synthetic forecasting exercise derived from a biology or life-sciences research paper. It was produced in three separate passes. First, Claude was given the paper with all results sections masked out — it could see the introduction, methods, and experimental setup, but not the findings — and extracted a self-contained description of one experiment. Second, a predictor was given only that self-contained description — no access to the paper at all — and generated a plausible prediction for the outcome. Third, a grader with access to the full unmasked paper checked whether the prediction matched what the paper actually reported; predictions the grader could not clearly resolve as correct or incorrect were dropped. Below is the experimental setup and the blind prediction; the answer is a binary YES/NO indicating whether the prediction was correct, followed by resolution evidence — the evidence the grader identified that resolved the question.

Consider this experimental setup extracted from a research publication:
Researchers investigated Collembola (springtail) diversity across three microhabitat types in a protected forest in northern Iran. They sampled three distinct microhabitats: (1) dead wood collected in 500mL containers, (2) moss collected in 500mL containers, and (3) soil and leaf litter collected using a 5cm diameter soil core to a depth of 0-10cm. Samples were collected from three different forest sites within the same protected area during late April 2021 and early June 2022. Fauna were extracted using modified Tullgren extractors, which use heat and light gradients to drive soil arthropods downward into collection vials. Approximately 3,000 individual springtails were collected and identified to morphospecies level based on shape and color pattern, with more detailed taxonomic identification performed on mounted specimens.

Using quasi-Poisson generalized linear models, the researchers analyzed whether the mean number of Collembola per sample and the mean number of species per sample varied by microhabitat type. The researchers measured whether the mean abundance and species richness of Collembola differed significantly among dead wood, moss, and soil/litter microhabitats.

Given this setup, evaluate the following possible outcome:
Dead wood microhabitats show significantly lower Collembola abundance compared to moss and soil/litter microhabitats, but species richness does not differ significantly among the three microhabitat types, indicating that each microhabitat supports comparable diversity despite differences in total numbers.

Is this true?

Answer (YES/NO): NO